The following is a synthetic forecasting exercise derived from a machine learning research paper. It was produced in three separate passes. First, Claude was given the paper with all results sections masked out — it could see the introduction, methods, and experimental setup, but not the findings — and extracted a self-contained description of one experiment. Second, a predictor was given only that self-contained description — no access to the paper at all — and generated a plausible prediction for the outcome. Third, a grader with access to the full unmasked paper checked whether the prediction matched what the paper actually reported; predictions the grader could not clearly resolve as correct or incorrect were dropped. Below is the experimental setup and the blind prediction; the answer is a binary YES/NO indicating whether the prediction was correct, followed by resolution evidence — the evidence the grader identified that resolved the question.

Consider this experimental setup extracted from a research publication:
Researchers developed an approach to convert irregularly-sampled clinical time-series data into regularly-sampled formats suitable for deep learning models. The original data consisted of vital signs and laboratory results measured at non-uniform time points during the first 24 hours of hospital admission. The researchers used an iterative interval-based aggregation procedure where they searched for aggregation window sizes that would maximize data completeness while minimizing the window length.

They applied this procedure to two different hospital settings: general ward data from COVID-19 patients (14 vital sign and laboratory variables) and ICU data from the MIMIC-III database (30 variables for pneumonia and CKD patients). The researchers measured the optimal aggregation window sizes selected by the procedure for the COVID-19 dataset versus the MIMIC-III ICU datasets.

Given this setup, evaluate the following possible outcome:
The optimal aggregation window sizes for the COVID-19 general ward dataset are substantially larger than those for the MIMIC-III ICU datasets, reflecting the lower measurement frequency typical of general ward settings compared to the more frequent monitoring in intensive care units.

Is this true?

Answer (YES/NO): YES